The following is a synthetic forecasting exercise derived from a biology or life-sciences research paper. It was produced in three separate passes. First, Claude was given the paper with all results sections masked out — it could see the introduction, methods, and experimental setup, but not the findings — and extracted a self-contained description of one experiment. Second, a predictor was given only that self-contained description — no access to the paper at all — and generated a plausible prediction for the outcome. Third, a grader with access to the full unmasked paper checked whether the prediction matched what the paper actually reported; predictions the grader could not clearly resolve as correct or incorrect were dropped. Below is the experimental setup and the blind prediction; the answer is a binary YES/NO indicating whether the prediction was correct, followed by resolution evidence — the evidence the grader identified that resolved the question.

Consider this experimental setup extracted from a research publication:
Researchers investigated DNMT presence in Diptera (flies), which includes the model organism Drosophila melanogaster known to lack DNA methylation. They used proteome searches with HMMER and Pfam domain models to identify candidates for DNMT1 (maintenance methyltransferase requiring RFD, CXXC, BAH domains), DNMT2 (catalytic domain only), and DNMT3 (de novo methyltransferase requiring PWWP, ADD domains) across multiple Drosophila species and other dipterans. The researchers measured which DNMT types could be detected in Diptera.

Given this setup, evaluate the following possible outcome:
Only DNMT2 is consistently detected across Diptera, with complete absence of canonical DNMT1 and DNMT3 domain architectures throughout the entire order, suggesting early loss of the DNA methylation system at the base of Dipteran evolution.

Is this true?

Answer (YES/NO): YES